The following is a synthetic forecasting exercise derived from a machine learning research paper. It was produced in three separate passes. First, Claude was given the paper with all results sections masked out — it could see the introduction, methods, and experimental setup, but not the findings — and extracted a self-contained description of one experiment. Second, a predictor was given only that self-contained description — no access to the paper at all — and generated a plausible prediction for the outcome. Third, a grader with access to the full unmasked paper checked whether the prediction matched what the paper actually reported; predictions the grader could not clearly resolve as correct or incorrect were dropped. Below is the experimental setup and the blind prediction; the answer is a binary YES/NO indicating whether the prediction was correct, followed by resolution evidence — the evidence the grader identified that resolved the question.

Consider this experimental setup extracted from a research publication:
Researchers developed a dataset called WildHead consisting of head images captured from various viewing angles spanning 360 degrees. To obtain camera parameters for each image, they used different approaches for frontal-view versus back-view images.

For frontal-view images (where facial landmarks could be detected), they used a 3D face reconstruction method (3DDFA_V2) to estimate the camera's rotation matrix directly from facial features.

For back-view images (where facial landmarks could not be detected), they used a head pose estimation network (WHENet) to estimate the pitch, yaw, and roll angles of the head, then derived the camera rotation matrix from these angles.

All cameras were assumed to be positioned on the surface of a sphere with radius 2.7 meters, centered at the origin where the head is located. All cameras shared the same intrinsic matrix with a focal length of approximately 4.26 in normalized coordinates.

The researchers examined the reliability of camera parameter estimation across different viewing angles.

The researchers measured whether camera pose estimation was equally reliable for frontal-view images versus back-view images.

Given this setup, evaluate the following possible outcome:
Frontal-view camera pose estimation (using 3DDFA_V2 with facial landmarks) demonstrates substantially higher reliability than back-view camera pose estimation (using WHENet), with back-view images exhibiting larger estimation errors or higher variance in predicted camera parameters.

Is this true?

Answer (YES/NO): YES